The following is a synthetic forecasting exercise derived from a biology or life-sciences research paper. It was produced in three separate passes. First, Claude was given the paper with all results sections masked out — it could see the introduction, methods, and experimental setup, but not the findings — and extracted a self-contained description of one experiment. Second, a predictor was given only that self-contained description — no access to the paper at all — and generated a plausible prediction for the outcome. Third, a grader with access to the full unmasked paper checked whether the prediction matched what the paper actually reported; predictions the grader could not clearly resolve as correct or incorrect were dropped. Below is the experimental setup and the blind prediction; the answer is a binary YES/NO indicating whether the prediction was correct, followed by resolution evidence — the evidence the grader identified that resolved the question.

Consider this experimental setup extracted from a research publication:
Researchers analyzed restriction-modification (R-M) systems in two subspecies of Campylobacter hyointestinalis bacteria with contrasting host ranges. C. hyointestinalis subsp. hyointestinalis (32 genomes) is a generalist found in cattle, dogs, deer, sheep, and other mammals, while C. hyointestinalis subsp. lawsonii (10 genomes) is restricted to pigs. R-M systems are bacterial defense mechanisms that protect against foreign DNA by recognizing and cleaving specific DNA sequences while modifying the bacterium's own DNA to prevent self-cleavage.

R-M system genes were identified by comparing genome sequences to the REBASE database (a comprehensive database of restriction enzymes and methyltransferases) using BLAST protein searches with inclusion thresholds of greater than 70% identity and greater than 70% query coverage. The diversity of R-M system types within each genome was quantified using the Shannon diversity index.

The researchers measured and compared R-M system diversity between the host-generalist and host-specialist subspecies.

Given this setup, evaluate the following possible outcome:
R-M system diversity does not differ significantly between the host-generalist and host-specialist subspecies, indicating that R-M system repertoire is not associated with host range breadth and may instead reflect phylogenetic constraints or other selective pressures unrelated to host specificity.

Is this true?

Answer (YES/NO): NO